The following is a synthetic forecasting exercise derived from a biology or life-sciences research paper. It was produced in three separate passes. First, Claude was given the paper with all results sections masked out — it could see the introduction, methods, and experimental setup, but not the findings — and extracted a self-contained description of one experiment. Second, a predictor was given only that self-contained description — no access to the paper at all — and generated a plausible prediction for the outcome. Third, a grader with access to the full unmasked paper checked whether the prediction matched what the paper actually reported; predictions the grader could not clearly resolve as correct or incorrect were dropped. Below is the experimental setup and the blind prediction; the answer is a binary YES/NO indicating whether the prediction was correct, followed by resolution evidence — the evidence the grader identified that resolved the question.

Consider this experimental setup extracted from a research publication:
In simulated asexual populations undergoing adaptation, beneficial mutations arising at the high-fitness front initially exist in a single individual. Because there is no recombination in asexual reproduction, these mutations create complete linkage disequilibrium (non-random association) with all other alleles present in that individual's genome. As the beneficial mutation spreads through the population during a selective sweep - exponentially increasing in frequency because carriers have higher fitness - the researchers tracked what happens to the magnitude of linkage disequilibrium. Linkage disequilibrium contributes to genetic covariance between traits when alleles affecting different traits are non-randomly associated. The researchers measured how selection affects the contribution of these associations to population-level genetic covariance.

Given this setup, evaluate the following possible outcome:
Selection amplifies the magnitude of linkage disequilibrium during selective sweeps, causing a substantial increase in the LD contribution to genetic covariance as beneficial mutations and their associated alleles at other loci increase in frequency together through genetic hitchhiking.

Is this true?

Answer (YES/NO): YES